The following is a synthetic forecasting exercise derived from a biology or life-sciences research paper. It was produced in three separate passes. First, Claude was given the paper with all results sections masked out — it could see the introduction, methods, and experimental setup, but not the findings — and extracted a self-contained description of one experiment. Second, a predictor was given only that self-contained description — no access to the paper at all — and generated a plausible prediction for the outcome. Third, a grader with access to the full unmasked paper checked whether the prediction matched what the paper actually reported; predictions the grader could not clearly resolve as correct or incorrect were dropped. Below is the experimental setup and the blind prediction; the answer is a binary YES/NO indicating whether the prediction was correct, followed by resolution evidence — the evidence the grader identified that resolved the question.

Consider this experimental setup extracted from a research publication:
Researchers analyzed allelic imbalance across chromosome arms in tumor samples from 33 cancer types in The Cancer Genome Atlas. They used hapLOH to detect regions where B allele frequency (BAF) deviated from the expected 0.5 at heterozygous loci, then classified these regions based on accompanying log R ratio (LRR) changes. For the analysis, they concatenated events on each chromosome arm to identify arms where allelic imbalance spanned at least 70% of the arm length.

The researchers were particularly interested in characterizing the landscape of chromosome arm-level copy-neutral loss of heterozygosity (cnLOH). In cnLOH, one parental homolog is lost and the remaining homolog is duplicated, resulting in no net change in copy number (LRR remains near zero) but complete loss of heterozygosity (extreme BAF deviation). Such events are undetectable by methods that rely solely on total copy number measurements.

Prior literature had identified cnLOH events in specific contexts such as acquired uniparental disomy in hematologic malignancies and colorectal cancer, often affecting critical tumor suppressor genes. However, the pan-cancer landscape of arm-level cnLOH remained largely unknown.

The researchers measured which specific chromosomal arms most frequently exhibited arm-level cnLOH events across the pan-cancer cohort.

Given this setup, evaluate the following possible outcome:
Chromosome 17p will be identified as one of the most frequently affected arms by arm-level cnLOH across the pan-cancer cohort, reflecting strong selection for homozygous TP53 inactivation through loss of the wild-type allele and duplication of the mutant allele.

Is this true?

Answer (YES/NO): YES